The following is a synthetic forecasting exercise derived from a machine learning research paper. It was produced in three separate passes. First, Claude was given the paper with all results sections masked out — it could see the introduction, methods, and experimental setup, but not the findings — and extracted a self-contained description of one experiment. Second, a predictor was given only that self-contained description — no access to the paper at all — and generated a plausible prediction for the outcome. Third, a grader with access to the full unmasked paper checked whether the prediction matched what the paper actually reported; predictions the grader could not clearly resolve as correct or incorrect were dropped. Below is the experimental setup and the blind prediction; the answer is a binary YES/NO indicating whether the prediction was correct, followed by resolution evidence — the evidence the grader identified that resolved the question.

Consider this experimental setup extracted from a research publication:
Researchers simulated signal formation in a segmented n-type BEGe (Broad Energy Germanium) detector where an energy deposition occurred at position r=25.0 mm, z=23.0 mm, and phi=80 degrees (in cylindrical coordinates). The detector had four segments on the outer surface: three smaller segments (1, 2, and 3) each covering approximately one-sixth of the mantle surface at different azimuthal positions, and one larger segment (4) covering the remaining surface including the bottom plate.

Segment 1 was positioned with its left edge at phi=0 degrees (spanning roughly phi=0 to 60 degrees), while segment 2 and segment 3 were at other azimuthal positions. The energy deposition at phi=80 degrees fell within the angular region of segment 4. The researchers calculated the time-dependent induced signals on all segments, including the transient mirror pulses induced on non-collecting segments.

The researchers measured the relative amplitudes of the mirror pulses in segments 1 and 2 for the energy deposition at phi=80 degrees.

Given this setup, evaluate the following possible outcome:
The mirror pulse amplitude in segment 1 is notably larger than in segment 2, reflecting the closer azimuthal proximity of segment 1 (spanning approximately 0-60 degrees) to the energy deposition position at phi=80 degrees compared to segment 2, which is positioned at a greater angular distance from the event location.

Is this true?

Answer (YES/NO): YES